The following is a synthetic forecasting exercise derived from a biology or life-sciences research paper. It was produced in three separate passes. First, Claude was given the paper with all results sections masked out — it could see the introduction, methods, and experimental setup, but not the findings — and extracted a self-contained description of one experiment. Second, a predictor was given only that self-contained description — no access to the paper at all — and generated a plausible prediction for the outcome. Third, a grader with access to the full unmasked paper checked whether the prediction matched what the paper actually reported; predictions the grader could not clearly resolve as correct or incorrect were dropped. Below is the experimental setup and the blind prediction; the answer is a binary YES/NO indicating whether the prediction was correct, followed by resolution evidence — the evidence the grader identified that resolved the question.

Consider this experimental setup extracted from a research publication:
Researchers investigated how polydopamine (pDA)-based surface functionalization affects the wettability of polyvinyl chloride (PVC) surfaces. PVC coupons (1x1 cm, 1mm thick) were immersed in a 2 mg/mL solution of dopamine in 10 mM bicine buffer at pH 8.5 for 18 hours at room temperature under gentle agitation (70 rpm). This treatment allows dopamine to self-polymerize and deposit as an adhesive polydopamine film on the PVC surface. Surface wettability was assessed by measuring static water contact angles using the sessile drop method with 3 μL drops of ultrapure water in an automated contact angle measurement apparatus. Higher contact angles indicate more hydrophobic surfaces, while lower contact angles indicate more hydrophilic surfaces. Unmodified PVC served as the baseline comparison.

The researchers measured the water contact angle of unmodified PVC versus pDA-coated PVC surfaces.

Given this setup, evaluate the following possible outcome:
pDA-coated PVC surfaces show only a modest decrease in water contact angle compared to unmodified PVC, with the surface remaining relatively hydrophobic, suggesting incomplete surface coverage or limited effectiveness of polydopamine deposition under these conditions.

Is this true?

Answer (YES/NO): NO